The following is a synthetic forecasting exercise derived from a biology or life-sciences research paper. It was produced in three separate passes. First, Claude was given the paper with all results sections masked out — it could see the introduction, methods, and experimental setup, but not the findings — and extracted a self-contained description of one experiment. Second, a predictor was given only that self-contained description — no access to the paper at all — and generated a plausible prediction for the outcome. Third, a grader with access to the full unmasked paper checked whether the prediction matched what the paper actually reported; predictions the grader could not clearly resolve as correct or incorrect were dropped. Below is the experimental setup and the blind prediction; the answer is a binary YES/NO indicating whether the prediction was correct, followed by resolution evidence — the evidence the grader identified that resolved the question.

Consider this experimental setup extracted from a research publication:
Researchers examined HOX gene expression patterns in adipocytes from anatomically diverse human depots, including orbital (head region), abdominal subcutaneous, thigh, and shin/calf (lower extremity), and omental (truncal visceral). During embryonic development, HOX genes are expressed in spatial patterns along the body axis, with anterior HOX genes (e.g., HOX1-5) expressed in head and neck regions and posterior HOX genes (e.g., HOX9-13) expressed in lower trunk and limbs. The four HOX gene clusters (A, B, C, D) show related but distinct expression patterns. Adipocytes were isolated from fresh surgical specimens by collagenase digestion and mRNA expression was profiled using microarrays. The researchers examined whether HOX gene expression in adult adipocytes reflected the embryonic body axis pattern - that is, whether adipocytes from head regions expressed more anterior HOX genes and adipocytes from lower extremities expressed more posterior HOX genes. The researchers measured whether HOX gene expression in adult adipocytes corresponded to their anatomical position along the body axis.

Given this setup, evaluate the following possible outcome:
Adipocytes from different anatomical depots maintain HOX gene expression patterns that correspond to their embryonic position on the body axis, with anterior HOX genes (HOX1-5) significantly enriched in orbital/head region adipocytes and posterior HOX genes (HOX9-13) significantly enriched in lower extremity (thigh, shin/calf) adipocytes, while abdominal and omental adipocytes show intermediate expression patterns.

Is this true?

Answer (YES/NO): NO